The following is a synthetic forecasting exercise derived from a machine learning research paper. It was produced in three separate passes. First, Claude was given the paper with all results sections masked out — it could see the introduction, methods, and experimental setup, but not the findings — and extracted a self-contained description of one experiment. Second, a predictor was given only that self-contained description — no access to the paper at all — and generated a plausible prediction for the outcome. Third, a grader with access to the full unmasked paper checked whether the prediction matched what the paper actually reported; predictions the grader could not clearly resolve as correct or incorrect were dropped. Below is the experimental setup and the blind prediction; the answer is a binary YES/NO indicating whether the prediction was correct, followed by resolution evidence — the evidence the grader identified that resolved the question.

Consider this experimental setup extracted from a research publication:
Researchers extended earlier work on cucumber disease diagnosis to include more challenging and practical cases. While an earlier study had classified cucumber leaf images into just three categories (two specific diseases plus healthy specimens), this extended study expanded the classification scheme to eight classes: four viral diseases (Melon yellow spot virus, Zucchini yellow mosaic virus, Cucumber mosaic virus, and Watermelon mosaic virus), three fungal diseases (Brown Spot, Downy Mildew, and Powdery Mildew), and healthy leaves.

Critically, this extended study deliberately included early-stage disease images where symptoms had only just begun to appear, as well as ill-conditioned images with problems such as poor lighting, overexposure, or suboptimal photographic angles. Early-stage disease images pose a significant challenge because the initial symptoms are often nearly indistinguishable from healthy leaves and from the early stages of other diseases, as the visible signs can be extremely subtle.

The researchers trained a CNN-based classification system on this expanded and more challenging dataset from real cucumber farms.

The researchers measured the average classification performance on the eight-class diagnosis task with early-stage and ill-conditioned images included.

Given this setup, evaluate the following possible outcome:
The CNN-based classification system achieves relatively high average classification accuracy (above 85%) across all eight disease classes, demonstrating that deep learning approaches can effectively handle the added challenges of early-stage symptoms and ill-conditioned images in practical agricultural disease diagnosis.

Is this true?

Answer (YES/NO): NO